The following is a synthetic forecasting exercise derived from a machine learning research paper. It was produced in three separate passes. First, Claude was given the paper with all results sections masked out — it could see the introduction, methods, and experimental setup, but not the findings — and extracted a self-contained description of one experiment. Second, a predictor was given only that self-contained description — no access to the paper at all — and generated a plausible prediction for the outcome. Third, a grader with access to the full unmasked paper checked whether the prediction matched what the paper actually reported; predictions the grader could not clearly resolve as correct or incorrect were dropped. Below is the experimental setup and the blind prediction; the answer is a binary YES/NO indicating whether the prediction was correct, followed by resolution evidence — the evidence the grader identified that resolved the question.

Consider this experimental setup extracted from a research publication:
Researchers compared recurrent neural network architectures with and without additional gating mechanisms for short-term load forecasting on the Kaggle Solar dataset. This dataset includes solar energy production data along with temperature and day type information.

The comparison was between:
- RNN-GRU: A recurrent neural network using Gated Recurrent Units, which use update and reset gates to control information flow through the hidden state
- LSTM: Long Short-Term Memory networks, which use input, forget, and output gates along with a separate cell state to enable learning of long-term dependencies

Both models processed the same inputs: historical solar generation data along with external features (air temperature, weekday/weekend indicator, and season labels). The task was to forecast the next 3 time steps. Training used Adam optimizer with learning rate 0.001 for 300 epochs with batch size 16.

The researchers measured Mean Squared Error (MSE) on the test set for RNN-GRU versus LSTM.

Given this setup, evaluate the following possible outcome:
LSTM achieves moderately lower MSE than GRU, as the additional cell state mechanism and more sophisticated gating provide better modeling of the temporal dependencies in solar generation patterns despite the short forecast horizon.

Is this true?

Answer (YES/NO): NO